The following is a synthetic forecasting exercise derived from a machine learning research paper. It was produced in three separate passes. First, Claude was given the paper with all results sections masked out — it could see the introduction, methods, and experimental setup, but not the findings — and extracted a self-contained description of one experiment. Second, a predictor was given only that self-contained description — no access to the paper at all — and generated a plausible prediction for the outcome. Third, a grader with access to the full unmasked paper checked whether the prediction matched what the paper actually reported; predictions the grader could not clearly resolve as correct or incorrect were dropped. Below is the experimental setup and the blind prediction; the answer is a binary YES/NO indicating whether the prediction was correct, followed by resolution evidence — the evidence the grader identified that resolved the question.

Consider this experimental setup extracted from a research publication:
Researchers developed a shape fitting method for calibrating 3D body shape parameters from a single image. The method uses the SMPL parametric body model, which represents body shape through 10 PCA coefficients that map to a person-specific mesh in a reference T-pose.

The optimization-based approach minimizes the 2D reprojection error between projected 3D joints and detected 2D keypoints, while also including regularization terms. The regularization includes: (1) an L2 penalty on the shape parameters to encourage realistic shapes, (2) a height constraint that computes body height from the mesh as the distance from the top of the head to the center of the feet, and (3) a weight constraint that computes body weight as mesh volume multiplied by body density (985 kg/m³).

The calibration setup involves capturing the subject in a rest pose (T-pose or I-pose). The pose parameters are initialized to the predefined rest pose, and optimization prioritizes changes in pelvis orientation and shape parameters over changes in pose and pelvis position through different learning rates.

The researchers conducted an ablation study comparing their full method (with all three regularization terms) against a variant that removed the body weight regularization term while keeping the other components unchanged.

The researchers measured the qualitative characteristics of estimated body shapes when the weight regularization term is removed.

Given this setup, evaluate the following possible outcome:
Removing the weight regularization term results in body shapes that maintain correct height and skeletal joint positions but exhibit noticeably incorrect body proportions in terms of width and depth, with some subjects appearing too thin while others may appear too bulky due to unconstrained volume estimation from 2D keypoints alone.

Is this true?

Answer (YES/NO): NO